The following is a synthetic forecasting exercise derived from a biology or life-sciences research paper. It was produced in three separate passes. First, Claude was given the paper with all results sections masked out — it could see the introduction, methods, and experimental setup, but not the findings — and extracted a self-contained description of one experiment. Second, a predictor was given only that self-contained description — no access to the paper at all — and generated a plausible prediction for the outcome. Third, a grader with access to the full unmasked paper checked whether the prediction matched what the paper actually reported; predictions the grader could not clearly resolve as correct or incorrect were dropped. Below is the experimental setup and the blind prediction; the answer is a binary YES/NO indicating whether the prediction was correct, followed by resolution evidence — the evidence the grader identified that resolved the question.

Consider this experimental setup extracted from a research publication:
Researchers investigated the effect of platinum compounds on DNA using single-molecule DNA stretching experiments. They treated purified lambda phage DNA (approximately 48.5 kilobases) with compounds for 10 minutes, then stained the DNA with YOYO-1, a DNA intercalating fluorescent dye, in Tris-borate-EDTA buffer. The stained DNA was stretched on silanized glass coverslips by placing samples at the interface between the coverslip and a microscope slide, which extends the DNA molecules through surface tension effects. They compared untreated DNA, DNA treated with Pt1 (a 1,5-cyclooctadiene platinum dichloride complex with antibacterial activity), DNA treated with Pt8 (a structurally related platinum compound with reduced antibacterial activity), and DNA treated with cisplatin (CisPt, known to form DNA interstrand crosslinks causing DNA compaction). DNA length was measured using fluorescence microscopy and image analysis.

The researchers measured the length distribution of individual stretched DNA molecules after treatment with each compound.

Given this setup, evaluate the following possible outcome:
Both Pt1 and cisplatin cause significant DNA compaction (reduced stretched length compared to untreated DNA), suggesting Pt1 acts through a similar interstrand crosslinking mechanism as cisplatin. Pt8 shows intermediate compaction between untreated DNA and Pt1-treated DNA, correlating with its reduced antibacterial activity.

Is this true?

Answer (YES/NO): NO